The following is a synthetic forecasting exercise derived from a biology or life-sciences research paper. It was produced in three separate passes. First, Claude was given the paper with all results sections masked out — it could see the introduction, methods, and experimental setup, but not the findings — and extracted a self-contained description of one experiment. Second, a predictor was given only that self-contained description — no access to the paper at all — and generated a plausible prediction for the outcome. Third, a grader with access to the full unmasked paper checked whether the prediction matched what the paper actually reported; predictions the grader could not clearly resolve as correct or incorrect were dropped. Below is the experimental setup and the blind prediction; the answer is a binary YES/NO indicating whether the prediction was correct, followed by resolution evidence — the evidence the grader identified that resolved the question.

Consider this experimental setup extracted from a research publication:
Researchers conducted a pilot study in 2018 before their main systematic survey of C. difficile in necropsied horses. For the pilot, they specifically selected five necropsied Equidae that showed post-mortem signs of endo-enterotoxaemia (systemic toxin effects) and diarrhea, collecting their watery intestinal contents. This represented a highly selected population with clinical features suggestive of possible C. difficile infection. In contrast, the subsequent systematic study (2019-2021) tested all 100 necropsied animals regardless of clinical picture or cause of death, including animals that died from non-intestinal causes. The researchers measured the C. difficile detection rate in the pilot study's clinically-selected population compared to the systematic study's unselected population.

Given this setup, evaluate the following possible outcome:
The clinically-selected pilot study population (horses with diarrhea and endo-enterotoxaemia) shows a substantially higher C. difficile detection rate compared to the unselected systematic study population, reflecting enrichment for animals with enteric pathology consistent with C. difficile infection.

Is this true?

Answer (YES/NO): YES